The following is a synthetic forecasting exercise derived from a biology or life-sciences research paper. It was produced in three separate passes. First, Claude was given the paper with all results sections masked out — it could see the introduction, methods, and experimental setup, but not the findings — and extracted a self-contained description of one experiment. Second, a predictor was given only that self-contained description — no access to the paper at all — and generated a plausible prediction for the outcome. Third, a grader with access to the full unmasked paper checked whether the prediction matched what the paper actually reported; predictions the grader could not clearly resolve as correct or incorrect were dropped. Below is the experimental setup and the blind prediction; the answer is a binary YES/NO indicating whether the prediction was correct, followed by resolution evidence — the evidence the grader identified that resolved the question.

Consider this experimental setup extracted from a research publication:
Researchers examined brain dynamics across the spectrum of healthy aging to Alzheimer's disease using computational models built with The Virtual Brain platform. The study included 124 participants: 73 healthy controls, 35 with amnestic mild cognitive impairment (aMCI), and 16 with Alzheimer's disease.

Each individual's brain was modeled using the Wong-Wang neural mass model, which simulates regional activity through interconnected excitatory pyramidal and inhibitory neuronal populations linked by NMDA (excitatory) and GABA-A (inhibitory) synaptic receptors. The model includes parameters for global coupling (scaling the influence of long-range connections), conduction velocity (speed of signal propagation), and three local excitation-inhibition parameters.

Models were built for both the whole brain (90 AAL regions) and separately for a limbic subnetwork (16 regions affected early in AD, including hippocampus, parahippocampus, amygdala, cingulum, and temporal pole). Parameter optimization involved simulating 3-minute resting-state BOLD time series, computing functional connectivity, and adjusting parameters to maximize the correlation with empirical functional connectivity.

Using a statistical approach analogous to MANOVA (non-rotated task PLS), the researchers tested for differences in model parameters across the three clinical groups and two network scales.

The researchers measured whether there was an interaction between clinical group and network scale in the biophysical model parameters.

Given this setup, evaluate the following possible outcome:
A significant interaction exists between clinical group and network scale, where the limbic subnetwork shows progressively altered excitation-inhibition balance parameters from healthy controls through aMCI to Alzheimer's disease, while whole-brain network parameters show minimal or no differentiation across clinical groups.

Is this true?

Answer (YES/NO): NO